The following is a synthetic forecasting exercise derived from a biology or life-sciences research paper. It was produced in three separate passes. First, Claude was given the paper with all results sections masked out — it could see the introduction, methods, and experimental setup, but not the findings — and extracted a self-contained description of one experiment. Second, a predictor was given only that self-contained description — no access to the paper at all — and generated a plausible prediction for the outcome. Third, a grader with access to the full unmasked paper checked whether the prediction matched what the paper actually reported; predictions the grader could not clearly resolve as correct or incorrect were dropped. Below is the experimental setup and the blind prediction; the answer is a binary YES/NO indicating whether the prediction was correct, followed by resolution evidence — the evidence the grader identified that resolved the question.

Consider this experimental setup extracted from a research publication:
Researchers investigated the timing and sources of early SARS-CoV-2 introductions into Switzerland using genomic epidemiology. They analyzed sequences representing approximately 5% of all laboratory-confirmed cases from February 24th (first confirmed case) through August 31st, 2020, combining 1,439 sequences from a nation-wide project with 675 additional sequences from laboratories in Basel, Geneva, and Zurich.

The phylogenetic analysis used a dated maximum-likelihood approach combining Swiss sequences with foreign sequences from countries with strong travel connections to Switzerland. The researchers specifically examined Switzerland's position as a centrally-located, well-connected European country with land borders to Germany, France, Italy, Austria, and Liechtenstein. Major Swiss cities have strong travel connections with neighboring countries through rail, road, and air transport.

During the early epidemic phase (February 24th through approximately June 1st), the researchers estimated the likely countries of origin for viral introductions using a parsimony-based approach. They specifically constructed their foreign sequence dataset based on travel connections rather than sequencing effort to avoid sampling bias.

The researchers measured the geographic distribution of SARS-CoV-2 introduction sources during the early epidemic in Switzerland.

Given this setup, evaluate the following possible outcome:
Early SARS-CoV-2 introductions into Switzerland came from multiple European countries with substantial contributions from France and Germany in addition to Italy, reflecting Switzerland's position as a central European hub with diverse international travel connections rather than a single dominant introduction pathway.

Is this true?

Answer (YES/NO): YES